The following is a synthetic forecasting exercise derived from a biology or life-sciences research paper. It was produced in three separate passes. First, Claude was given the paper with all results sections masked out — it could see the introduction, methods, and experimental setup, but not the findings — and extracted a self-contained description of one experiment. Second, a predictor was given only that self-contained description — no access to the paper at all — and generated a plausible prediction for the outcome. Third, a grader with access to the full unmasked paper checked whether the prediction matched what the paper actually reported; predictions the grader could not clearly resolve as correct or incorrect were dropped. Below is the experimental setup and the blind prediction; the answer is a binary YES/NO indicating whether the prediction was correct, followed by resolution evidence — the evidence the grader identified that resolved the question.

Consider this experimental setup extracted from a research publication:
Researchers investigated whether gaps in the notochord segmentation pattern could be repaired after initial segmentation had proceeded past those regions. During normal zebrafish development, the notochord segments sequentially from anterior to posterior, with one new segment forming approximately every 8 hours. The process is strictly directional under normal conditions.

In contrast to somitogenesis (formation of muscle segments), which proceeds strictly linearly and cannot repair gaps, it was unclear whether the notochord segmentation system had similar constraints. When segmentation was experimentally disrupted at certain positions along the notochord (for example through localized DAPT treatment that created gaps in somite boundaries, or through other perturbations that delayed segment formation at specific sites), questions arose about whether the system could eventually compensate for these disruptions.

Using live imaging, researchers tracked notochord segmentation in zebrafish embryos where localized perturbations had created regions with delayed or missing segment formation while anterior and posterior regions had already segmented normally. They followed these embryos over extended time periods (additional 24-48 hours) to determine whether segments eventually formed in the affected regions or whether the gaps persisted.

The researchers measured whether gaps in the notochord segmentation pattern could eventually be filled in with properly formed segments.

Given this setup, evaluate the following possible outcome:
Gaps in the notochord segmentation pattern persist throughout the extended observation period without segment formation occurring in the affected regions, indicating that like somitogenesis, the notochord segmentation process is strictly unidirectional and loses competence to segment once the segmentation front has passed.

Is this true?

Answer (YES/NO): NO